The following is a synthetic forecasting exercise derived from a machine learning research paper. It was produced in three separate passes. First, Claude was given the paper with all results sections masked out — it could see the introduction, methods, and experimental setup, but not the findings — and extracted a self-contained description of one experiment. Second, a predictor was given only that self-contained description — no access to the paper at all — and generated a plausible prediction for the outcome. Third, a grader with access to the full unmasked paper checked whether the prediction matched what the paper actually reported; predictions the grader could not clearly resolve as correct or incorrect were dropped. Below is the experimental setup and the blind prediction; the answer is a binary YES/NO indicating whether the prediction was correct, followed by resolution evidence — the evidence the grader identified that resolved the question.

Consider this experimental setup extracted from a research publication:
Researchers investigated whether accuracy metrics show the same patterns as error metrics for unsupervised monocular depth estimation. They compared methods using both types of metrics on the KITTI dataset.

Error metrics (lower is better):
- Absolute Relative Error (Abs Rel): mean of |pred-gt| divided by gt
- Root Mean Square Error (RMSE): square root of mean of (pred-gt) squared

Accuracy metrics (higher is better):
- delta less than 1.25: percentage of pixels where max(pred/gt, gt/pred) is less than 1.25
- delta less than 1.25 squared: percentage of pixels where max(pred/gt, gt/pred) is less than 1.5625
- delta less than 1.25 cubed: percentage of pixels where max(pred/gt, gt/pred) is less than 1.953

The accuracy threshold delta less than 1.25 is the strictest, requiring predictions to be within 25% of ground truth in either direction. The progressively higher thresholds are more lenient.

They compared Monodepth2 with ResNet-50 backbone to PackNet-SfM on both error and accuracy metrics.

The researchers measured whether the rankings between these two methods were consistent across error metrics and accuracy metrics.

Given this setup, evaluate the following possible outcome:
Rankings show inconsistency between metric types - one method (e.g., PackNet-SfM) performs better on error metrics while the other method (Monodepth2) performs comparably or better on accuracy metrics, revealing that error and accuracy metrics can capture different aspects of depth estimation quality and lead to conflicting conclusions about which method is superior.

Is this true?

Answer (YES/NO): NO